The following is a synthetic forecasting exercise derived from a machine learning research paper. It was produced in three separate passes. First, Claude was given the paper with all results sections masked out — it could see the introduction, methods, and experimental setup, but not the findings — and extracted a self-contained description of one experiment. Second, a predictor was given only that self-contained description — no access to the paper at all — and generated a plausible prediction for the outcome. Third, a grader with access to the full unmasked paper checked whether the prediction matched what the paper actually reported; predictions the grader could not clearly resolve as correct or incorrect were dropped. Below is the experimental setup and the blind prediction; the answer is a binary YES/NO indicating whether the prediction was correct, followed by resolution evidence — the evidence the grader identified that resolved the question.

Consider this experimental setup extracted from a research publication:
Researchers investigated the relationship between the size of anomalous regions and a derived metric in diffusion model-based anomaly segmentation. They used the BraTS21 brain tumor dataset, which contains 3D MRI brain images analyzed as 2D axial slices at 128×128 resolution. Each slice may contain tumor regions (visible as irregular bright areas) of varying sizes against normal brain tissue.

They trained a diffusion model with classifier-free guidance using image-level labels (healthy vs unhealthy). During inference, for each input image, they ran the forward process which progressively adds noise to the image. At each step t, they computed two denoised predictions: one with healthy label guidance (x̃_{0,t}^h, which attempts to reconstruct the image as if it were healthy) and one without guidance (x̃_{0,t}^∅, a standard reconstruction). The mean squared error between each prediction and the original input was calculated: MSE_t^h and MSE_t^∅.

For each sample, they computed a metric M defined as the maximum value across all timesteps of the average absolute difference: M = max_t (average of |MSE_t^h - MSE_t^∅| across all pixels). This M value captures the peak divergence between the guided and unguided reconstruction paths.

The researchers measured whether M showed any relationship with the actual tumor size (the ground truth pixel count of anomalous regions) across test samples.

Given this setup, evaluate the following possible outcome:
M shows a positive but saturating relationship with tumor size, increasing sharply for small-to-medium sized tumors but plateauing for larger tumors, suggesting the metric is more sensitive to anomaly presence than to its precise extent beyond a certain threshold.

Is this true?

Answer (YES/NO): NO